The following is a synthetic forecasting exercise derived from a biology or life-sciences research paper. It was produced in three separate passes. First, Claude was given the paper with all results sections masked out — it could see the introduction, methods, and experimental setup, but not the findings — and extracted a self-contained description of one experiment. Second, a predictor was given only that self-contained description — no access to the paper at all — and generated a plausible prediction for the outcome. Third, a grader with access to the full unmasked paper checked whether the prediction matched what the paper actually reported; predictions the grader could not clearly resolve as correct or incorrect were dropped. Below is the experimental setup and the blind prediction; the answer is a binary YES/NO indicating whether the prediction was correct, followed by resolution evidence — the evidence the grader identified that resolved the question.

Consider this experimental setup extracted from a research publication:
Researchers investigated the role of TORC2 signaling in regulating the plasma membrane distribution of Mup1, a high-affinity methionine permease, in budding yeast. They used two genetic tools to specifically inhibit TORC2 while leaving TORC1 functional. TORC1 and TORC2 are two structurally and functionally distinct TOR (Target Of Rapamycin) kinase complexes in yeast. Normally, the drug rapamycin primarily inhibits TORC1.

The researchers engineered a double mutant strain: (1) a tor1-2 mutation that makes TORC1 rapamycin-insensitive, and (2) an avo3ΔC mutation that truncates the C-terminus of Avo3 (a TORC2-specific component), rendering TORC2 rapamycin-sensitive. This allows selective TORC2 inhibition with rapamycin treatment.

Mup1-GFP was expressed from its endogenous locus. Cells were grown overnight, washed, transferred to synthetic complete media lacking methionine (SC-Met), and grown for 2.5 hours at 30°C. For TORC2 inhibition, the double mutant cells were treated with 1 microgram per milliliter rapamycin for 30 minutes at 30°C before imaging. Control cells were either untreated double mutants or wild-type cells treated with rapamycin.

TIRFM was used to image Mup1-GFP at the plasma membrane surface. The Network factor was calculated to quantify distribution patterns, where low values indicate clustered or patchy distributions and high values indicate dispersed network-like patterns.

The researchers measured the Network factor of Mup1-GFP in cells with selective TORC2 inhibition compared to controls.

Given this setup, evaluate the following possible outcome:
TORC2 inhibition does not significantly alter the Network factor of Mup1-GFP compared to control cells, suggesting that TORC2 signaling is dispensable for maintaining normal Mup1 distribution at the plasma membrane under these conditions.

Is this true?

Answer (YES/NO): NO